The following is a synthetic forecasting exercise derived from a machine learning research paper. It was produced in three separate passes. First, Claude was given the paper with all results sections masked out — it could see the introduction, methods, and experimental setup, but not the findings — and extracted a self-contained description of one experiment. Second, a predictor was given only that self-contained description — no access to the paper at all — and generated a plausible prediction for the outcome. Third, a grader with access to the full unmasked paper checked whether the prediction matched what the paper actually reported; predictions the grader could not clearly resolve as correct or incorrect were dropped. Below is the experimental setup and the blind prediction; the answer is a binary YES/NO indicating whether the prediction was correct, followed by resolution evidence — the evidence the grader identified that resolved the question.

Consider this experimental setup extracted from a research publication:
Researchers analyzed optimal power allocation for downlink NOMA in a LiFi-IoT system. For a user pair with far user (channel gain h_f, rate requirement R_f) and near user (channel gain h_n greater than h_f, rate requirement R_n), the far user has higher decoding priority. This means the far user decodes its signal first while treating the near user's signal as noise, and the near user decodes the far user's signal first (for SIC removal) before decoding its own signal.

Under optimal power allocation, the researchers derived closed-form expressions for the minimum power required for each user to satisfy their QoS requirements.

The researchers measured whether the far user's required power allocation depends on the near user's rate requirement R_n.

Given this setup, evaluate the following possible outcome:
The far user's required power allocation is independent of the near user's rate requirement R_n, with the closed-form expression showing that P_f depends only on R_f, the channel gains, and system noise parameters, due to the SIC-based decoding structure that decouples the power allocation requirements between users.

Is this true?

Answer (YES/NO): NO